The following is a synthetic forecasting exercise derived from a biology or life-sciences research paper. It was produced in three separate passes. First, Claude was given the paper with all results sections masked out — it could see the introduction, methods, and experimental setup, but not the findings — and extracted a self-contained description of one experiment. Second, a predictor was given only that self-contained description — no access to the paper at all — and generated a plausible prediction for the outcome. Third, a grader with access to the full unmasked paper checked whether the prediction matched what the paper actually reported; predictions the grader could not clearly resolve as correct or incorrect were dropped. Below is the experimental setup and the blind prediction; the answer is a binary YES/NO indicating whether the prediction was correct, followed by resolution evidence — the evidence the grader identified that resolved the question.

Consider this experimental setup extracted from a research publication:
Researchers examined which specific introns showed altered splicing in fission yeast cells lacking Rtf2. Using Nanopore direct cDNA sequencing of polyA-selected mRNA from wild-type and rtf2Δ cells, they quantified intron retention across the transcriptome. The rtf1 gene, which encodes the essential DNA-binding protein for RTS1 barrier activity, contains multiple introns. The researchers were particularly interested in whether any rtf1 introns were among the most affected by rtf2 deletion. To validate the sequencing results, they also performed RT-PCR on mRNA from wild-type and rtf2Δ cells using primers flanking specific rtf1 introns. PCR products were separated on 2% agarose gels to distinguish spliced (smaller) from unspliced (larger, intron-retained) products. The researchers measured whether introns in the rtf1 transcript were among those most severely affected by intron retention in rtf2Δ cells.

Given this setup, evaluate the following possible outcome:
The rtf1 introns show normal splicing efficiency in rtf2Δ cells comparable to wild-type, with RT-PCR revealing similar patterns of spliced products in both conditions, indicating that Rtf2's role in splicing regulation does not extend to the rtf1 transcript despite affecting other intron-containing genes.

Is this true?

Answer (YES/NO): NO